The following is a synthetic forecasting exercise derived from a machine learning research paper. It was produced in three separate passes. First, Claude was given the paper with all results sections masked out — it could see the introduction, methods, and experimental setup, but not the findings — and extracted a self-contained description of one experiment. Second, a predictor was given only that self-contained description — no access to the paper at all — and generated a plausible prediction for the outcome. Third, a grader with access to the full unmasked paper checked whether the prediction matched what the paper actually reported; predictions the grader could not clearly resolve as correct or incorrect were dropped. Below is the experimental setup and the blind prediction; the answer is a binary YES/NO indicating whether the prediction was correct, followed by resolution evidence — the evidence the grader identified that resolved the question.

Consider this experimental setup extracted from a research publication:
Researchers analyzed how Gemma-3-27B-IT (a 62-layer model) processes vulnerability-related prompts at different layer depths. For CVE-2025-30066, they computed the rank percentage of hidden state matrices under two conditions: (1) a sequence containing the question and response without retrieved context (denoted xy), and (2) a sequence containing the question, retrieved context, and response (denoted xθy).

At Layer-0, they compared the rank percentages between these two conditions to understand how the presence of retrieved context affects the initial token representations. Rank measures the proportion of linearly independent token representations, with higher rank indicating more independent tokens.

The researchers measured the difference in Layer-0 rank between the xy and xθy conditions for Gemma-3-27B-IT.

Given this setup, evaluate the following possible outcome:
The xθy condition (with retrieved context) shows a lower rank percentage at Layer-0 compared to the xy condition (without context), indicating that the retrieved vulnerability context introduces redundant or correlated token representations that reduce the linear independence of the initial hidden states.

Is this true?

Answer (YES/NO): YES